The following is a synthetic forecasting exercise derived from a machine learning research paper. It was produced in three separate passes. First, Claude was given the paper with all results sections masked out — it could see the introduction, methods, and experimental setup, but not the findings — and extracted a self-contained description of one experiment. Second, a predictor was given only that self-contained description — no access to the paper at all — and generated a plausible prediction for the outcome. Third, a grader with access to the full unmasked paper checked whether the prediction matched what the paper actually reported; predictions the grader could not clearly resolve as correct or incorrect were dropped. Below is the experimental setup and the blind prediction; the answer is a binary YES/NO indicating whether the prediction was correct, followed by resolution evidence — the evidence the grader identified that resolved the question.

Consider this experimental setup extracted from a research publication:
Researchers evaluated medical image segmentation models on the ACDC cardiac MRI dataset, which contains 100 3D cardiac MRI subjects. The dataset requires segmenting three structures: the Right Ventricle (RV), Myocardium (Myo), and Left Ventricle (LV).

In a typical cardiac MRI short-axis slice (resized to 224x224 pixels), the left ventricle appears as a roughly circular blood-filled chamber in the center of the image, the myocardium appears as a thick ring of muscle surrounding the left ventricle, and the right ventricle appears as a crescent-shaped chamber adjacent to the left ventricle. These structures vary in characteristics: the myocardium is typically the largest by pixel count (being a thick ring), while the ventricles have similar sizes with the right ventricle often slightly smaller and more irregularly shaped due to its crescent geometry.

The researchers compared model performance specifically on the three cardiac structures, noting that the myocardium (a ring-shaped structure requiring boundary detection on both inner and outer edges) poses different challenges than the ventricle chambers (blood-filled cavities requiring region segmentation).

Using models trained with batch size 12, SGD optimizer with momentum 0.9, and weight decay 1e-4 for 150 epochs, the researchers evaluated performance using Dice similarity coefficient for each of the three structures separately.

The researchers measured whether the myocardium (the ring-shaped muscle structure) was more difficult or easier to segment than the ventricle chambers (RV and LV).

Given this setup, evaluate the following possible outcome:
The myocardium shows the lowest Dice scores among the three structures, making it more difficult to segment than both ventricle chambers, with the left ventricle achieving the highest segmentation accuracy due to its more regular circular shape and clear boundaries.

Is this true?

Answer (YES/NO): YES